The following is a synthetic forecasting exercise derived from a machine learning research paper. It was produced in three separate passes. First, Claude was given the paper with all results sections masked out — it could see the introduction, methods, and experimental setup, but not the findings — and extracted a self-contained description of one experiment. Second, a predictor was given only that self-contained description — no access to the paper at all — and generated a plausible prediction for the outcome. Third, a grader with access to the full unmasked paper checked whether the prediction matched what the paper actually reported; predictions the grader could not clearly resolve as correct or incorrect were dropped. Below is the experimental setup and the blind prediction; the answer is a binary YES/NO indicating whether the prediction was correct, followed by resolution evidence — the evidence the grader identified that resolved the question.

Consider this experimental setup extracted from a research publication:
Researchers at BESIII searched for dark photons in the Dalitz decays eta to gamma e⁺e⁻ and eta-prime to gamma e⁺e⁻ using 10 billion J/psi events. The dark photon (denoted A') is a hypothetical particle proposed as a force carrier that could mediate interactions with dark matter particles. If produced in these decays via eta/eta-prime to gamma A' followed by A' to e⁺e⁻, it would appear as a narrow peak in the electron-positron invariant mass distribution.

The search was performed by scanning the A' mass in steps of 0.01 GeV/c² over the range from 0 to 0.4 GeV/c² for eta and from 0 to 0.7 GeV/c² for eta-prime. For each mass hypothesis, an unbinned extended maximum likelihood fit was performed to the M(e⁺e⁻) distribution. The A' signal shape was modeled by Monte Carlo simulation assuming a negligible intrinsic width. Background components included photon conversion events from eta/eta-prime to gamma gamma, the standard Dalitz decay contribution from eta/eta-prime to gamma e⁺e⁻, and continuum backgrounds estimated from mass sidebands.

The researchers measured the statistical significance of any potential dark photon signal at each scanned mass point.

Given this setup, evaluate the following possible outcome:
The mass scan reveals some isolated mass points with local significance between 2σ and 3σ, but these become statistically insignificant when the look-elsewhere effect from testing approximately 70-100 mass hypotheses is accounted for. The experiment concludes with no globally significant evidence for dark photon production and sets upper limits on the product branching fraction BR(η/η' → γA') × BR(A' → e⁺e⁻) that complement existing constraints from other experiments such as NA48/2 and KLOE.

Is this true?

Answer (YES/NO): NO